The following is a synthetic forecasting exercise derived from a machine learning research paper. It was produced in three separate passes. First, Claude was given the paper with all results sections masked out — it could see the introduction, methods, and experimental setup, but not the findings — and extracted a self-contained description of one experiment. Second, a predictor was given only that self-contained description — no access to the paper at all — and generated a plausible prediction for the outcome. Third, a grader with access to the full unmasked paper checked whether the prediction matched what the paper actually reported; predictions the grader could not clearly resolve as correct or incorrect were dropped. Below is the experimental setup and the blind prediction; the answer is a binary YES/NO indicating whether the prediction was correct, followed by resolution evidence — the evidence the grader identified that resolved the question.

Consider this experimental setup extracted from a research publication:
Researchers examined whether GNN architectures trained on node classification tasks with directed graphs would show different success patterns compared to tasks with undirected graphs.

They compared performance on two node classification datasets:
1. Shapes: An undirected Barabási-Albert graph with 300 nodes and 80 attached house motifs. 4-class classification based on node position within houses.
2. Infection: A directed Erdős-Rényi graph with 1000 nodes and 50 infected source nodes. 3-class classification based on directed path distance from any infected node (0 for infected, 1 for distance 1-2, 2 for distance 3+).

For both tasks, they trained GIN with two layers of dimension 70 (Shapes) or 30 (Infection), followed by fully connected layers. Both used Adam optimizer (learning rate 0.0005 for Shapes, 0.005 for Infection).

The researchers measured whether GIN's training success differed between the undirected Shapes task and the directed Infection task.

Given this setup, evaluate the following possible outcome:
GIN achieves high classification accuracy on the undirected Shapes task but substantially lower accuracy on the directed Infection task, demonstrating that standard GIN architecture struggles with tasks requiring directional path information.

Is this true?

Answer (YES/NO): NO